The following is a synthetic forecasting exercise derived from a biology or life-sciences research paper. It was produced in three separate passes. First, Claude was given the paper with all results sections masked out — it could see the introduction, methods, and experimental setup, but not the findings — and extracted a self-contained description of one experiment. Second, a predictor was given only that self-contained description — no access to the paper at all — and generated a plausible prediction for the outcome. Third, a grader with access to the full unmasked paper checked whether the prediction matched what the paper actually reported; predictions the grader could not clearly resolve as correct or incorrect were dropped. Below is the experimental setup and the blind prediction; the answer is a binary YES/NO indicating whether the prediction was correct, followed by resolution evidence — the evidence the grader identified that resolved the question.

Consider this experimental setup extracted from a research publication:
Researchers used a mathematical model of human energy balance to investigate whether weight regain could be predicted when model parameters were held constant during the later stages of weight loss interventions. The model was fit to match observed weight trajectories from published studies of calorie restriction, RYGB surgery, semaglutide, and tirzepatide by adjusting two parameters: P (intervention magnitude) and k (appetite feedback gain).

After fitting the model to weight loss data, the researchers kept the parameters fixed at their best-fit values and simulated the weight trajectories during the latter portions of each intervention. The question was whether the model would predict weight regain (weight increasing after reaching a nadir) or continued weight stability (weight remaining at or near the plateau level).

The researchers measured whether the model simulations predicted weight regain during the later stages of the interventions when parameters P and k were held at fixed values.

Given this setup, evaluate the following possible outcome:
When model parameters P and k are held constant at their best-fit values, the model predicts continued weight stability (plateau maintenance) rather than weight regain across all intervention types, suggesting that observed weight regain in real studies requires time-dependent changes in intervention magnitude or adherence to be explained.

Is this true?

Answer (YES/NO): YES